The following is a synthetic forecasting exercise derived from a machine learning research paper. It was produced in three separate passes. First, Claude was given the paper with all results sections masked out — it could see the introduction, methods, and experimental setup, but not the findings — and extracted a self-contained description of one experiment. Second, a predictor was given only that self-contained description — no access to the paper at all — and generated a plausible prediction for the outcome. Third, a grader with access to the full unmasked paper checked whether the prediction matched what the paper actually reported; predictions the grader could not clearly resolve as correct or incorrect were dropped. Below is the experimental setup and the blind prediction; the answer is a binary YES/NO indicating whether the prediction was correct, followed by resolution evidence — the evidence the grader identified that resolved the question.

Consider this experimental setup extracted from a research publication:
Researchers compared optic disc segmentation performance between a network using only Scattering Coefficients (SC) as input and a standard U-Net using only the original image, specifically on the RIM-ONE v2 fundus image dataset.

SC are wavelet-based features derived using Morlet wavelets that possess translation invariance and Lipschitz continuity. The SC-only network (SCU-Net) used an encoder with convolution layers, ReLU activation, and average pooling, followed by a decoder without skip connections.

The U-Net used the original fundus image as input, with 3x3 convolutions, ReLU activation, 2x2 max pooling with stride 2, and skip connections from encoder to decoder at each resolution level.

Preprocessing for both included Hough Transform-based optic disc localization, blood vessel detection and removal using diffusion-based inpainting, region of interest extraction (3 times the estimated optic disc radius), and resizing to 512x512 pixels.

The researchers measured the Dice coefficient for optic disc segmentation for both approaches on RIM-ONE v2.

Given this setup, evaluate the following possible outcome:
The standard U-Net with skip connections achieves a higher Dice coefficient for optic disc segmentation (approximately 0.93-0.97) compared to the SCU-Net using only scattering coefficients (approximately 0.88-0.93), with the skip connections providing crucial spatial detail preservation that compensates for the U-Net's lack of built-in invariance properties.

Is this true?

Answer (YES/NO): NO